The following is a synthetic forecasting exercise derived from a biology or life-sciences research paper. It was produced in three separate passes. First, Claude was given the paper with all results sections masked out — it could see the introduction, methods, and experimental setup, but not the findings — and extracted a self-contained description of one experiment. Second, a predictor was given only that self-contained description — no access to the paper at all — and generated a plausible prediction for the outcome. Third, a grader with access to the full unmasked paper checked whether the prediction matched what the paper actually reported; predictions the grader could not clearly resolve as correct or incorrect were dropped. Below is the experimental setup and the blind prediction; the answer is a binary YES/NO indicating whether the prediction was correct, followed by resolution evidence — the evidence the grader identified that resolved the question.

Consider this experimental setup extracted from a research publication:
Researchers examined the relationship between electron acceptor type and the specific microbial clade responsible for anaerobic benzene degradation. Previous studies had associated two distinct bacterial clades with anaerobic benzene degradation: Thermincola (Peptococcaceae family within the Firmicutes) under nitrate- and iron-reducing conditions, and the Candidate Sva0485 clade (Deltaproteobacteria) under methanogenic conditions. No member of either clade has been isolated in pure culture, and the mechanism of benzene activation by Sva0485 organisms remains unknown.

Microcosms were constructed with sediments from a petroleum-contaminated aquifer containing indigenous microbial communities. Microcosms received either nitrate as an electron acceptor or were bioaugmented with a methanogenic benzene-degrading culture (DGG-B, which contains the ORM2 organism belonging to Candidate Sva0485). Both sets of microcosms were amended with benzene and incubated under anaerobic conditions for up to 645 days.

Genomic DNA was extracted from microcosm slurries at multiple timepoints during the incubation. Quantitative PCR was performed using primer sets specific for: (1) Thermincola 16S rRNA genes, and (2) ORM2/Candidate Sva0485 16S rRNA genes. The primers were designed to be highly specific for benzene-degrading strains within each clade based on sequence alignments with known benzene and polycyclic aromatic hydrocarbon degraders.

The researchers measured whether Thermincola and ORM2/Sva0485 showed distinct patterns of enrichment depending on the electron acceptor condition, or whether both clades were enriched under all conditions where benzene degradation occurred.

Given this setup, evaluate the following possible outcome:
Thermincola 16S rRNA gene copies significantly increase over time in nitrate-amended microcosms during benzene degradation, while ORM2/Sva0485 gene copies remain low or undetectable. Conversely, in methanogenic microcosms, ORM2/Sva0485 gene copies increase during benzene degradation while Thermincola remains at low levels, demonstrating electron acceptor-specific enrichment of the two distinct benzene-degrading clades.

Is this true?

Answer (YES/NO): YES